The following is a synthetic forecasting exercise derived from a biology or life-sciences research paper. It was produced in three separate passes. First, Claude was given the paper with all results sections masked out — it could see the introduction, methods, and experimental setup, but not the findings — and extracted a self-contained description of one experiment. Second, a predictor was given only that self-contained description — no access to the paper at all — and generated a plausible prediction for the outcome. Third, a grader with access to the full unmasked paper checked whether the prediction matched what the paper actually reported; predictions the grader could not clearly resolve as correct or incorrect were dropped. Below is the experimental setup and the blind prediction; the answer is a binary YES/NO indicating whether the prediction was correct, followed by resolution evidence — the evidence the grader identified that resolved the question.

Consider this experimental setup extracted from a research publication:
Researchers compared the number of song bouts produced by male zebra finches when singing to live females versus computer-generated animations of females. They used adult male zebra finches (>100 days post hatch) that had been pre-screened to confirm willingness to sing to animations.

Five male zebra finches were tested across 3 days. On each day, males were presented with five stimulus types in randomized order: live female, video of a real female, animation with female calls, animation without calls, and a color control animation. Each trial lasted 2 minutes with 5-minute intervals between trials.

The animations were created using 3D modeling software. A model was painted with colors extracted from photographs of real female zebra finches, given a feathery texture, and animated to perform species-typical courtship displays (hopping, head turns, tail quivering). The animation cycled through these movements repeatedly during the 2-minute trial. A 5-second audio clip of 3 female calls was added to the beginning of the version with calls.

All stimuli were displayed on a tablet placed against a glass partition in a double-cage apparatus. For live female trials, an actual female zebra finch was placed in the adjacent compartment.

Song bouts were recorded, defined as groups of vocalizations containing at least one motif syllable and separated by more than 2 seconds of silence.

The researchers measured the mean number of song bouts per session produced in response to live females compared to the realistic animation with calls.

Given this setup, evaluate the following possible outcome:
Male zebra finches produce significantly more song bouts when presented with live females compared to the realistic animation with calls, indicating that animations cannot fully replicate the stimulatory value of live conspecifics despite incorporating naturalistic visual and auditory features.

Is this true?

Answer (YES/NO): NO